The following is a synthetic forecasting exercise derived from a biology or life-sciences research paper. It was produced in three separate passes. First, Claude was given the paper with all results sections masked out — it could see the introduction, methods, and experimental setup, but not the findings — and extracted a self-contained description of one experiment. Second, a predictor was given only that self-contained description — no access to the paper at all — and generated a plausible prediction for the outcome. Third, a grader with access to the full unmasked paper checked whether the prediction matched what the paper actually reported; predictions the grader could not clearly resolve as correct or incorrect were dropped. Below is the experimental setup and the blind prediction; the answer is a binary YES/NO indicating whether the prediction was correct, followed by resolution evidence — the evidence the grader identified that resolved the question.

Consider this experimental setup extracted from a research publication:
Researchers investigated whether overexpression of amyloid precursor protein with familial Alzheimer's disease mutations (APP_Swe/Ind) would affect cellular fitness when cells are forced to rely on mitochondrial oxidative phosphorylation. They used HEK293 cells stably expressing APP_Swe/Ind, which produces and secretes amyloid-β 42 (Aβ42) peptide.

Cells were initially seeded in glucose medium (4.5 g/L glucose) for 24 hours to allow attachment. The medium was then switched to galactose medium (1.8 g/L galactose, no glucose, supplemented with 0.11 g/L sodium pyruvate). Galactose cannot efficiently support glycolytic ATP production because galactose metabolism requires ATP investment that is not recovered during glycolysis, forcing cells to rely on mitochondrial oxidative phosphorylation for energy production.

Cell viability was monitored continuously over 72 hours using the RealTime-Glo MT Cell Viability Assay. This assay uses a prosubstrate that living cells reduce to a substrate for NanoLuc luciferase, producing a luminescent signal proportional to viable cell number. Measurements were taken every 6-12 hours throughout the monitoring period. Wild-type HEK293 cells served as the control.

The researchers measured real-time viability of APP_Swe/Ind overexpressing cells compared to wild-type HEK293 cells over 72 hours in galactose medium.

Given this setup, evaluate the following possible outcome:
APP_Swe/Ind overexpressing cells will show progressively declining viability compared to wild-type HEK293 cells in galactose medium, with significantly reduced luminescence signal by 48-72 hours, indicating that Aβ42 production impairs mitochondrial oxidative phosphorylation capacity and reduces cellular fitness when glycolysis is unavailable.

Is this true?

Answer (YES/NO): YES